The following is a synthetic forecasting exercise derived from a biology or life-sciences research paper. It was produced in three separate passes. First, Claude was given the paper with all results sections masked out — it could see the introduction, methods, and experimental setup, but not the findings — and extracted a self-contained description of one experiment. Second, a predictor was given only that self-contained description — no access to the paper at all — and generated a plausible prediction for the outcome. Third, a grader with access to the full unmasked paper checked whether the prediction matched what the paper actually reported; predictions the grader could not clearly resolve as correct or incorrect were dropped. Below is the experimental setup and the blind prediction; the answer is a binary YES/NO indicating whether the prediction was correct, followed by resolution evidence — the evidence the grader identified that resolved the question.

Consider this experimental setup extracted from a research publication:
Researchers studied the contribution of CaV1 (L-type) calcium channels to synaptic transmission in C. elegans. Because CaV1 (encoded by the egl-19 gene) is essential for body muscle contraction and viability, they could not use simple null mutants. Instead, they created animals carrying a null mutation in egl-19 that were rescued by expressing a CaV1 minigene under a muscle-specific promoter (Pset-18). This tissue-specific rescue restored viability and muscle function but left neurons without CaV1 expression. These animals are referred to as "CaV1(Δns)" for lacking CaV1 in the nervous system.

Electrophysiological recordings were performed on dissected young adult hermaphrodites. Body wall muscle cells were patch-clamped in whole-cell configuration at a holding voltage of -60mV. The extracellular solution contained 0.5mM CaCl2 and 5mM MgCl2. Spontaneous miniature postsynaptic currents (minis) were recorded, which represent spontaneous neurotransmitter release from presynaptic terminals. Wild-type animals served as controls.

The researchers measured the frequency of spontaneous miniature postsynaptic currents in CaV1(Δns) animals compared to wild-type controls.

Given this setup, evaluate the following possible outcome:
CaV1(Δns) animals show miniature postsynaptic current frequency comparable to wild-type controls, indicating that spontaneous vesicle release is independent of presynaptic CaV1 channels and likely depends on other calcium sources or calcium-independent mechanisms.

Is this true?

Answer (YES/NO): NO